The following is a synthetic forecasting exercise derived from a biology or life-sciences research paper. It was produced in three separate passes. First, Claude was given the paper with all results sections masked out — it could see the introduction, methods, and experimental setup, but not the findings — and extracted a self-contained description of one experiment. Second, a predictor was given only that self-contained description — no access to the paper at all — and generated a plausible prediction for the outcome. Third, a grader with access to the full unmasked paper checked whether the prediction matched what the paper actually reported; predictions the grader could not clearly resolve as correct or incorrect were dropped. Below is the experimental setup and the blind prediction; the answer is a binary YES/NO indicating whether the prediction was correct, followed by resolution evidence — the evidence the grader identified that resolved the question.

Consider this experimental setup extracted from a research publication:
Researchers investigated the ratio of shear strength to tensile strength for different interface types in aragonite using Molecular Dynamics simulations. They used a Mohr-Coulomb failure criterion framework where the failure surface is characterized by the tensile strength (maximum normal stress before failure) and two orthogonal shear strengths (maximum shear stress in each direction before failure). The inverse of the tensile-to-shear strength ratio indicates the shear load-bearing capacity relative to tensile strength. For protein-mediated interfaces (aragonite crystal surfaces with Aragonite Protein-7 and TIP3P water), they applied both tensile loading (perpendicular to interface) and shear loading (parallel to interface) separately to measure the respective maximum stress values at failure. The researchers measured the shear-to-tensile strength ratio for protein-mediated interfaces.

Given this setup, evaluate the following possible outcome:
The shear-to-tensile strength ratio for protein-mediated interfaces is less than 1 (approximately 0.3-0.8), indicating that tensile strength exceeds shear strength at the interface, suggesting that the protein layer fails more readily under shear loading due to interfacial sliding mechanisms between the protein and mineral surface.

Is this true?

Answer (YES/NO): YES